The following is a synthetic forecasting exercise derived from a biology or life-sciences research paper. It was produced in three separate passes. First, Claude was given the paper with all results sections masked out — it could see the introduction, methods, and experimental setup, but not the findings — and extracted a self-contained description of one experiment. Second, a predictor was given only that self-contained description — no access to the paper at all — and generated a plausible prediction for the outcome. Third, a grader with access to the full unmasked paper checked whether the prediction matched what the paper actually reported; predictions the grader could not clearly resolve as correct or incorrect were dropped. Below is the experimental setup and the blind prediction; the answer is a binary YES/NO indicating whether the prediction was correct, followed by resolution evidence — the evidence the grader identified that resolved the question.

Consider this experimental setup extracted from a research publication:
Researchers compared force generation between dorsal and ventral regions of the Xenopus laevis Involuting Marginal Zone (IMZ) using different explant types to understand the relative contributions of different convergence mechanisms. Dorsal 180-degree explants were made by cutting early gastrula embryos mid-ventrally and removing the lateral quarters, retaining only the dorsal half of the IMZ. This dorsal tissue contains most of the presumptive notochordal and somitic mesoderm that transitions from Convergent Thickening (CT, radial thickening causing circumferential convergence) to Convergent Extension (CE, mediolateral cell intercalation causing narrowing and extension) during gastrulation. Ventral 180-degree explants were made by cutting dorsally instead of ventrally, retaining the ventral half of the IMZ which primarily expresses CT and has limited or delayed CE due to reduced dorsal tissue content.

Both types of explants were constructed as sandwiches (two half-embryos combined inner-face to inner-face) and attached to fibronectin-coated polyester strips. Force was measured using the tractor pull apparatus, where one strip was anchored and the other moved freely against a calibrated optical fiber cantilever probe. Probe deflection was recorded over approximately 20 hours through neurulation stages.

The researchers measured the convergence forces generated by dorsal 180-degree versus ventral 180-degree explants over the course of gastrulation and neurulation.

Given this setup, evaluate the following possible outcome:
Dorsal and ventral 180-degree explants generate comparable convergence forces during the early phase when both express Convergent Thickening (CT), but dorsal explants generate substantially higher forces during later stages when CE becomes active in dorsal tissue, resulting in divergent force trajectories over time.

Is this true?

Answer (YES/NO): YES